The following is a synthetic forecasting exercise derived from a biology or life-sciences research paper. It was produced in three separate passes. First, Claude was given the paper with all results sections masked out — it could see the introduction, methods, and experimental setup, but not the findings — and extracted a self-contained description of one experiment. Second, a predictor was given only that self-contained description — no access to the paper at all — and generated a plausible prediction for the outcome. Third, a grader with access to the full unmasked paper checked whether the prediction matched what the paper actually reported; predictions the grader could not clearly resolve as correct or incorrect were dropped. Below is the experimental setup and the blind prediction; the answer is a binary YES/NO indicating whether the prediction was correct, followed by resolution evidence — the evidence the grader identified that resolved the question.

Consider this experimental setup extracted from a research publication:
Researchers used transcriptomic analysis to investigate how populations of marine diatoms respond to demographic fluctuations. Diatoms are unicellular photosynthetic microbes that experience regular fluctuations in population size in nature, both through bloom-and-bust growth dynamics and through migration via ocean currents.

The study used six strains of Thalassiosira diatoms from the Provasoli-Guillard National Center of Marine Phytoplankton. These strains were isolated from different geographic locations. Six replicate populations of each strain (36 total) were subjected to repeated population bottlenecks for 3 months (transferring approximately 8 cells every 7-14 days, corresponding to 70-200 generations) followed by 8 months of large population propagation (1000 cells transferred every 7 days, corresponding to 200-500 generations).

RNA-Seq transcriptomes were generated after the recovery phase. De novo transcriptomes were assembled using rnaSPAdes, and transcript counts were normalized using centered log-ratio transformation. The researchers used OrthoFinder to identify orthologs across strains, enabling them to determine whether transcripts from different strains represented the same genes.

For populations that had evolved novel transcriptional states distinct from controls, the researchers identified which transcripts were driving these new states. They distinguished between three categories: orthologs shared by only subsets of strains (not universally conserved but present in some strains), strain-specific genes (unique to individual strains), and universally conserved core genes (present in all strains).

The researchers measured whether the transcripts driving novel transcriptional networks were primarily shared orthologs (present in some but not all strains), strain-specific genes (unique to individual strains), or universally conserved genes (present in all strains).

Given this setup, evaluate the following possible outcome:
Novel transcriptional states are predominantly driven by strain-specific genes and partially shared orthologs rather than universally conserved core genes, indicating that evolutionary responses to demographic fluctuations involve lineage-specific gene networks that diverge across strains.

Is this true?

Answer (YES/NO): NO